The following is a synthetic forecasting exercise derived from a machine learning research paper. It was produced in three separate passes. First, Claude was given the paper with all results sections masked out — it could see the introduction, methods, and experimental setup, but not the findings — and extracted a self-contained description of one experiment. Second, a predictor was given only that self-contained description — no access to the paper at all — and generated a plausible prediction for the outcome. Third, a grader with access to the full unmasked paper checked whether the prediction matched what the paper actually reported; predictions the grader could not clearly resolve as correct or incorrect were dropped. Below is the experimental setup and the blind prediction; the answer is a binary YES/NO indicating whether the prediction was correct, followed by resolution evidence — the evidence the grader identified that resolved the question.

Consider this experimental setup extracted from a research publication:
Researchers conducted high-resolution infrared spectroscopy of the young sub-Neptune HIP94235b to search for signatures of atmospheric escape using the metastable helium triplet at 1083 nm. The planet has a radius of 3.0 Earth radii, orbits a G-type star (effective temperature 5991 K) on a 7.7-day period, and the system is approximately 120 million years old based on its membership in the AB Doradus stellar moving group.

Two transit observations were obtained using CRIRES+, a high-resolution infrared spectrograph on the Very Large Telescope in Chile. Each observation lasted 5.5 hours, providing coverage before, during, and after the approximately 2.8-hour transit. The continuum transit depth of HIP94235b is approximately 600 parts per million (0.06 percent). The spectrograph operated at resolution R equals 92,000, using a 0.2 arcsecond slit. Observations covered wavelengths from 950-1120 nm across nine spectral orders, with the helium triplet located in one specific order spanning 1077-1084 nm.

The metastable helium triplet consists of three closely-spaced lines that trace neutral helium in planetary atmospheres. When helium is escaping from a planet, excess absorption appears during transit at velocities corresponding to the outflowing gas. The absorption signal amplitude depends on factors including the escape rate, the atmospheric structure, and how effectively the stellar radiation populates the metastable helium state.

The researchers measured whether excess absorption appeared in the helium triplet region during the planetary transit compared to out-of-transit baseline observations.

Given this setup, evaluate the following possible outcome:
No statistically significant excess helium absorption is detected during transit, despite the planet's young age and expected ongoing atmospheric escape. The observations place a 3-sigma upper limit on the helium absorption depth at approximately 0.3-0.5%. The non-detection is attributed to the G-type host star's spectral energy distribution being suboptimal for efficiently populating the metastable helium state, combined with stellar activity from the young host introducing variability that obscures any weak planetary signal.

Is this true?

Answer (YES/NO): NO